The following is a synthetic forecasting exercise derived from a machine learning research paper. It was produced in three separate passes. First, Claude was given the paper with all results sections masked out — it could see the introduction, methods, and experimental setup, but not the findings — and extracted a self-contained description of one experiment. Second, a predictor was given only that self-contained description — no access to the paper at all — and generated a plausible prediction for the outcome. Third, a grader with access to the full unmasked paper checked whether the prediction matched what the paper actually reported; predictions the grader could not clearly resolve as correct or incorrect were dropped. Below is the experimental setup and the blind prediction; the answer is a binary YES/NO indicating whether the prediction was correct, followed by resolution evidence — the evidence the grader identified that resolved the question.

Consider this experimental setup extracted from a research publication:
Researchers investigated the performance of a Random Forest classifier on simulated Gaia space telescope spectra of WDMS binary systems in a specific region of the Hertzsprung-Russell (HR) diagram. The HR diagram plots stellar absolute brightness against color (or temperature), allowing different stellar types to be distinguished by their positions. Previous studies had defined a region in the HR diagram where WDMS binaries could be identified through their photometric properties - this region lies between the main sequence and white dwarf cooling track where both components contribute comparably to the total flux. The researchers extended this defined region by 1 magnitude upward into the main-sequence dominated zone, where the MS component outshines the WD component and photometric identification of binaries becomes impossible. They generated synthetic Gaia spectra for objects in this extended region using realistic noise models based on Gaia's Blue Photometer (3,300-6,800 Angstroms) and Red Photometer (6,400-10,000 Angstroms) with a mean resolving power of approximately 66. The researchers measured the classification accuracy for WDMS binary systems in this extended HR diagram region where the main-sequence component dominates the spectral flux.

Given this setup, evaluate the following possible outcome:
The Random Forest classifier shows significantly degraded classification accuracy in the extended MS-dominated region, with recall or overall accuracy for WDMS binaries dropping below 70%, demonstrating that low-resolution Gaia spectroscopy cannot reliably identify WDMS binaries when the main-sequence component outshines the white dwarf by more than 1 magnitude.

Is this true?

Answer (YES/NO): NO